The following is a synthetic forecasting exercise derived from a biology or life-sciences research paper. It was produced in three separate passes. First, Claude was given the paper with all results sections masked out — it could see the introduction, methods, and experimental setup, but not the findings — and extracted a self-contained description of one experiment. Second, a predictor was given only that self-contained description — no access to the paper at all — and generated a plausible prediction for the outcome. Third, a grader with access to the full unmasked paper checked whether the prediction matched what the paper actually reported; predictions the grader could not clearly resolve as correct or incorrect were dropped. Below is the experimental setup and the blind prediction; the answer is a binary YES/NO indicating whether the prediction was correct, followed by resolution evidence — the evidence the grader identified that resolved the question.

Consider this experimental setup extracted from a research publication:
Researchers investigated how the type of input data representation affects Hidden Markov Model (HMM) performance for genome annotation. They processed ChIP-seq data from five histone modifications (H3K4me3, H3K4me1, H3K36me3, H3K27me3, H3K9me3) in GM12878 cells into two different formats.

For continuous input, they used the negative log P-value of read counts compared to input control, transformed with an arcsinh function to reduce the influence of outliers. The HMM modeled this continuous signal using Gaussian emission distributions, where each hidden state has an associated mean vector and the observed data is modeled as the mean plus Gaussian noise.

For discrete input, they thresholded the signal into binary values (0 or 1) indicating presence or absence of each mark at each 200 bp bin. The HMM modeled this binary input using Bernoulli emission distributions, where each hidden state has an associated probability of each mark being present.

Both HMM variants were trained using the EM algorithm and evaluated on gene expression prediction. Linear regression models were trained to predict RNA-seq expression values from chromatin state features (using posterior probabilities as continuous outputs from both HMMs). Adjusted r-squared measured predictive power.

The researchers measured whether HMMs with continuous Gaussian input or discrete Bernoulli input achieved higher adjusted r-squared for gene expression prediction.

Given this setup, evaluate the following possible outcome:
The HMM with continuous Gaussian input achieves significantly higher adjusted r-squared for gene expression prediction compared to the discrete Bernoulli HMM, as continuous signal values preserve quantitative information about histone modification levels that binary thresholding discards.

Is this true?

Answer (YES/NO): NO